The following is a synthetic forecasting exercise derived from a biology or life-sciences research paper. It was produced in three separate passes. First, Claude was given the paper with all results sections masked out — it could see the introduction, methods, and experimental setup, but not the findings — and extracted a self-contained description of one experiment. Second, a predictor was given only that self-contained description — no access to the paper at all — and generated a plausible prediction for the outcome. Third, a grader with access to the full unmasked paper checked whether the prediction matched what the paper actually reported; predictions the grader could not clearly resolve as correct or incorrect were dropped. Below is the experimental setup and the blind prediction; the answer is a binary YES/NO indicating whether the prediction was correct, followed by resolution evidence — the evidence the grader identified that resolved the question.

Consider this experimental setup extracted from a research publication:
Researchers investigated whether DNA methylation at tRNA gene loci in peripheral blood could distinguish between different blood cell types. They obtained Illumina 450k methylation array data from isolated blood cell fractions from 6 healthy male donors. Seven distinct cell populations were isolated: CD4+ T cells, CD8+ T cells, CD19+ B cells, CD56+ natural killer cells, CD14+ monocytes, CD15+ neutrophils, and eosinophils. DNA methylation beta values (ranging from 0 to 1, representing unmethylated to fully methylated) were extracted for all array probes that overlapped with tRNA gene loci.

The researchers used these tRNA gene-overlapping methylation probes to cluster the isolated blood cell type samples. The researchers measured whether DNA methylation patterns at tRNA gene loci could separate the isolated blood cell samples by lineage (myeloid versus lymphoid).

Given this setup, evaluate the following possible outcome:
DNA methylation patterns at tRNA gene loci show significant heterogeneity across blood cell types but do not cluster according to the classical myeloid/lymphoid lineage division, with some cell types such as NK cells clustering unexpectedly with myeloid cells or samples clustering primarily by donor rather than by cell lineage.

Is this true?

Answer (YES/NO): NO